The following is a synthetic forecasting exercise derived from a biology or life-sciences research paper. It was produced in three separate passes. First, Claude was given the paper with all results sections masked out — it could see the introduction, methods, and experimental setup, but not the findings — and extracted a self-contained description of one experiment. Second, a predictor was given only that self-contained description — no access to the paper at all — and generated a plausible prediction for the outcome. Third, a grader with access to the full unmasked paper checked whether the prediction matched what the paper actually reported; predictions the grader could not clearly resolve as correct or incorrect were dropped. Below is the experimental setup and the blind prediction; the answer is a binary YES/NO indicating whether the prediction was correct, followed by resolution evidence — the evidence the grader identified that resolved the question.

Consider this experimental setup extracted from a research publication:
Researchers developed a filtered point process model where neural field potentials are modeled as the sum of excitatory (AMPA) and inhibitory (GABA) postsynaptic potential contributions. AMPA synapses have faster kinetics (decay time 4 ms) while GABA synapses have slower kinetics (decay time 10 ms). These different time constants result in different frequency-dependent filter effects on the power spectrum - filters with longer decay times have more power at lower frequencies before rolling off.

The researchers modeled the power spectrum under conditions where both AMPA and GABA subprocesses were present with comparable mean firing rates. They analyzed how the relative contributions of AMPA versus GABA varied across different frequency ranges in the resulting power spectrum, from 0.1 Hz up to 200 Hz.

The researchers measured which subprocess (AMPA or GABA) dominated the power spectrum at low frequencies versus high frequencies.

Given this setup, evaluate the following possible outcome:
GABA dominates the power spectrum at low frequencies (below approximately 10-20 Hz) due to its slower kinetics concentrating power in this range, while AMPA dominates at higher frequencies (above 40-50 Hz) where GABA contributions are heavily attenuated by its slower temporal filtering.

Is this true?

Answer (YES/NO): NO